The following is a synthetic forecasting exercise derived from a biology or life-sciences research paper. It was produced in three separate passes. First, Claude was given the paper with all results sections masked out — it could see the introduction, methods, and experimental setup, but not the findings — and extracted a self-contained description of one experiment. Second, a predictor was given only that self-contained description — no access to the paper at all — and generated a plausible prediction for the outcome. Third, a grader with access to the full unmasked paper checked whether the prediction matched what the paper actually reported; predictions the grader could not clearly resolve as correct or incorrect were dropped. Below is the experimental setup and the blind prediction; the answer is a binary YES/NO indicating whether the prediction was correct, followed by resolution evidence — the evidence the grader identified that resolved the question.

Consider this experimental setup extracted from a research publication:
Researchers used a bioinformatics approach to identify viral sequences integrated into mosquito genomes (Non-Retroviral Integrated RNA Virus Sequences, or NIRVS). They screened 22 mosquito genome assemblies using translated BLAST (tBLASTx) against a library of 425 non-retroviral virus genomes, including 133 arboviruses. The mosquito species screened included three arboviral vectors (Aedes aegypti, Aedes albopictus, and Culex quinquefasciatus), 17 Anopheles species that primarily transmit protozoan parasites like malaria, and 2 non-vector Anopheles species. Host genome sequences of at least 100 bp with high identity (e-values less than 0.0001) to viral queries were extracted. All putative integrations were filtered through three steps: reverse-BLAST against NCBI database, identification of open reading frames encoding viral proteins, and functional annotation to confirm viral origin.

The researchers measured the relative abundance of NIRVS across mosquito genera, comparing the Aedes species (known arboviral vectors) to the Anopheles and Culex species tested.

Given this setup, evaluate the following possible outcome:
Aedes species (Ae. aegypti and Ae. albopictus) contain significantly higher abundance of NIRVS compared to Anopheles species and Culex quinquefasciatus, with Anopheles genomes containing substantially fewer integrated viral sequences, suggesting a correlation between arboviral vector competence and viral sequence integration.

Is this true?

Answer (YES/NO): YES